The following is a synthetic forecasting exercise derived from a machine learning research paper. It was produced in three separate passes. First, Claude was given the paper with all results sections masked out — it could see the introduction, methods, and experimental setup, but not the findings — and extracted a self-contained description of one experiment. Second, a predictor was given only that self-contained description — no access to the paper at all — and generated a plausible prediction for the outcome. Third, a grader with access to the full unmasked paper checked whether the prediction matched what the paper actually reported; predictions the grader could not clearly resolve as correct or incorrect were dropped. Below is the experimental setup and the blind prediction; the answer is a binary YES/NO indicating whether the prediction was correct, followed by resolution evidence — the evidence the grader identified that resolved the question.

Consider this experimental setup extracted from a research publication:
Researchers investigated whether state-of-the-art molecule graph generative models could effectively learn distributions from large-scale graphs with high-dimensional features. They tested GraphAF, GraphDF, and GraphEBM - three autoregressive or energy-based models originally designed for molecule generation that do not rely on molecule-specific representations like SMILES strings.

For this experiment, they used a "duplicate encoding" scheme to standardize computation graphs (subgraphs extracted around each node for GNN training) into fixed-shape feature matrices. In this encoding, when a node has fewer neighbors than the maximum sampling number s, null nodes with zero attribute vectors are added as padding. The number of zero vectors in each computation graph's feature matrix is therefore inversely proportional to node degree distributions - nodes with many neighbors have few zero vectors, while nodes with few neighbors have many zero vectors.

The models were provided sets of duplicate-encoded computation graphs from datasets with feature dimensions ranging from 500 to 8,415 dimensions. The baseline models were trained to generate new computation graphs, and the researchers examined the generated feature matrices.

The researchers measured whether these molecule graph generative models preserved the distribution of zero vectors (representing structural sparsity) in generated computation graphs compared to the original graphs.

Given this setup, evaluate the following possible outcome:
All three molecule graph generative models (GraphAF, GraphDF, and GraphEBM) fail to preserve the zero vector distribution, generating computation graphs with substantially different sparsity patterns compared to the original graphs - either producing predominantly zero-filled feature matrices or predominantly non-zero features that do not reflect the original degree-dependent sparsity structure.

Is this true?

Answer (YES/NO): YES